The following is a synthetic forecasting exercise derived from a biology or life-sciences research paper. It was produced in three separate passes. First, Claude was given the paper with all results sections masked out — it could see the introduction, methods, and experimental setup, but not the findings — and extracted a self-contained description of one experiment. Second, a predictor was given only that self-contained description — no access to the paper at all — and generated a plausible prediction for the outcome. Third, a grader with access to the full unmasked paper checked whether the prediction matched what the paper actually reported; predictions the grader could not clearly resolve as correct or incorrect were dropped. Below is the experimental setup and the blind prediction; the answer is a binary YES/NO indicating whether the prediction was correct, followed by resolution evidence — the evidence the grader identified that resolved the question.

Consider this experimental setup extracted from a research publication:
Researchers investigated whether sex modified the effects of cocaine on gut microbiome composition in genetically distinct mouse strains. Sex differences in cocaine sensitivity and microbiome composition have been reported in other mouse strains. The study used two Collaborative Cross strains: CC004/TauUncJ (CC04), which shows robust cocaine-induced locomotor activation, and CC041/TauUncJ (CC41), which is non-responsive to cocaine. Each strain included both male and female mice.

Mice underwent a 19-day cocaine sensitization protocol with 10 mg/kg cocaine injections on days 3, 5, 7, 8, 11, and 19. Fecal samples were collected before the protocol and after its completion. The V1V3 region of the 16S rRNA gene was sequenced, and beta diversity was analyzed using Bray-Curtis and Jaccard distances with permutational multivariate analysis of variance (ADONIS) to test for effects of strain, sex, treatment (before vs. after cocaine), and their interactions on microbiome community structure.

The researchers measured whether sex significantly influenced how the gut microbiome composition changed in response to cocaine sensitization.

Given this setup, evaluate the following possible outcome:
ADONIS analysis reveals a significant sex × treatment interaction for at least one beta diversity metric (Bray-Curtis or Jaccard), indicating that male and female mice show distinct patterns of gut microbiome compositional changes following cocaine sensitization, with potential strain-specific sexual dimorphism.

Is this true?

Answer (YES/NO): NO